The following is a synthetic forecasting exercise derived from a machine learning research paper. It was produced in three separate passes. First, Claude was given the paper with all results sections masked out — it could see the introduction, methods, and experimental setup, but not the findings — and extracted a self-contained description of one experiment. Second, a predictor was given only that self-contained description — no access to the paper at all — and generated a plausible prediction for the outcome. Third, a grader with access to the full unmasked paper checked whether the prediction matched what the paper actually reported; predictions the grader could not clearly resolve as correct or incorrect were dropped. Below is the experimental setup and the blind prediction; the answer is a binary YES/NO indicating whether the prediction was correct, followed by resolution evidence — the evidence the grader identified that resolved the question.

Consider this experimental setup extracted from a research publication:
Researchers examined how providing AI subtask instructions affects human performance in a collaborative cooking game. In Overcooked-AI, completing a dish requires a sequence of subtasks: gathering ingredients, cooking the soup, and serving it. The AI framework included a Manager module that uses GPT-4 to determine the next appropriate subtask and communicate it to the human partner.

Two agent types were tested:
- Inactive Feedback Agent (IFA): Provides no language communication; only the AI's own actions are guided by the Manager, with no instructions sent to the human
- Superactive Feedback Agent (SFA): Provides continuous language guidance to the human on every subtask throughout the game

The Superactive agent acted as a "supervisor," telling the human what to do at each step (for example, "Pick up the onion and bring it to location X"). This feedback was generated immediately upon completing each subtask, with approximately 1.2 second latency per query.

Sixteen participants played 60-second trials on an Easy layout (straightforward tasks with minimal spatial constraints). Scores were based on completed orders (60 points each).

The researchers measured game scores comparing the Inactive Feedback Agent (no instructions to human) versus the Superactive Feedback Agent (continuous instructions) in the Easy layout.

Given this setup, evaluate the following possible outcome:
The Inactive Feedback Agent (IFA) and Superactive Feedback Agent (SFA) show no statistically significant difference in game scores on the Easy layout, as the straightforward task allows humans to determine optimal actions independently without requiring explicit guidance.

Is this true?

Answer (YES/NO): NO